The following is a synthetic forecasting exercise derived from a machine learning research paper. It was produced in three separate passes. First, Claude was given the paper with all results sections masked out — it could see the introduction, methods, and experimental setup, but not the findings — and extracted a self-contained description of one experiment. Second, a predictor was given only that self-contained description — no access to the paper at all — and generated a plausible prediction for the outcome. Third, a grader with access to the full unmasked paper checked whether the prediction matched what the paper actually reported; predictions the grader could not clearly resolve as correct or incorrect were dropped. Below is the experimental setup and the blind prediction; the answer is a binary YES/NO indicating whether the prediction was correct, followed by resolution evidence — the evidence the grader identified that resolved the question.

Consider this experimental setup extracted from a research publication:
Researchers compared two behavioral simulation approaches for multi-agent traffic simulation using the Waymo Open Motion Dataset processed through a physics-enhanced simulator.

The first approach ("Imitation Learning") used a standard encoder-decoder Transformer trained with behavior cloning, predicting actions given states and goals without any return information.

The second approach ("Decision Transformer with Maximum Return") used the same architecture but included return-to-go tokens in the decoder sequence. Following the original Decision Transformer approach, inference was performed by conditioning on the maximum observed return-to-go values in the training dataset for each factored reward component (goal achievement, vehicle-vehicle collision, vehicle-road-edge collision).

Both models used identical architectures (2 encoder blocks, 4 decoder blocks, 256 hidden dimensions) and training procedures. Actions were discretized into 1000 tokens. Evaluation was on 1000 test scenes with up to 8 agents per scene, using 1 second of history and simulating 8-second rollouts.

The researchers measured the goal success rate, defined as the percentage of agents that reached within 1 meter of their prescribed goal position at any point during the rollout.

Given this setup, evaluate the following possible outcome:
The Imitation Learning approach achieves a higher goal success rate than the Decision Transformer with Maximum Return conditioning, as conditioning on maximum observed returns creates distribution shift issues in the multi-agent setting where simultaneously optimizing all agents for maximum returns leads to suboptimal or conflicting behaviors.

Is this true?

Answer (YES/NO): YES